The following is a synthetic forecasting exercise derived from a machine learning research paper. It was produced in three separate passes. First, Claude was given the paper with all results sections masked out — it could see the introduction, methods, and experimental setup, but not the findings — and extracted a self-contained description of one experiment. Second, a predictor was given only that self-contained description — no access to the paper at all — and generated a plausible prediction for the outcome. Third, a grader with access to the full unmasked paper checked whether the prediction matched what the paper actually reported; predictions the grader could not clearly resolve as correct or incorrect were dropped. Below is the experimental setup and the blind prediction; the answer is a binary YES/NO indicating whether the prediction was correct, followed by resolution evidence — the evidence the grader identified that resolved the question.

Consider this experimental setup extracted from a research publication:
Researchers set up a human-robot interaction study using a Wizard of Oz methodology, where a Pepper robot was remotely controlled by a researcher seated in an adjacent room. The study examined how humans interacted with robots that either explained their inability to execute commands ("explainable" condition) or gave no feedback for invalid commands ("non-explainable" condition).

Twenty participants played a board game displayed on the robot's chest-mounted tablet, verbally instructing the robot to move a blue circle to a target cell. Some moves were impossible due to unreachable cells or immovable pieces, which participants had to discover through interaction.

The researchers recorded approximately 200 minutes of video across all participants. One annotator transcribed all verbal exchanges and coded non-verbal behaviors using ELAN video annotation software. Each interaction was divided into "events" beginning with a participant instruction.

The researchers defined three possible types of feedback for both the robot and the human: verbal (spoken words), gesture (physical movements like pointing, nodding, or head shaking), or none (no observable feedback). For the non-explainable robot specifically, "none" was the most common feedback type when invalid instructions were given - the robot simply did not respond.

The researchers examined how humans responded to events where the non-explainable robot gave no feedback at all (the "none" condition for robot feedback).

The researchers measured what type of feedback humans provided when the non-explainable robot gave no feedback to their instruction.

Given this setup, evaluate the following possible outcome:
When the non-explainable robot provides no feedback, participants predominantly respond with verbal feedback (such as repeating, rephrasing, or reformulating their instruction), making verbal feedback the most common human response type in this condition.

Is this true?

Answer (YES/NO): NO